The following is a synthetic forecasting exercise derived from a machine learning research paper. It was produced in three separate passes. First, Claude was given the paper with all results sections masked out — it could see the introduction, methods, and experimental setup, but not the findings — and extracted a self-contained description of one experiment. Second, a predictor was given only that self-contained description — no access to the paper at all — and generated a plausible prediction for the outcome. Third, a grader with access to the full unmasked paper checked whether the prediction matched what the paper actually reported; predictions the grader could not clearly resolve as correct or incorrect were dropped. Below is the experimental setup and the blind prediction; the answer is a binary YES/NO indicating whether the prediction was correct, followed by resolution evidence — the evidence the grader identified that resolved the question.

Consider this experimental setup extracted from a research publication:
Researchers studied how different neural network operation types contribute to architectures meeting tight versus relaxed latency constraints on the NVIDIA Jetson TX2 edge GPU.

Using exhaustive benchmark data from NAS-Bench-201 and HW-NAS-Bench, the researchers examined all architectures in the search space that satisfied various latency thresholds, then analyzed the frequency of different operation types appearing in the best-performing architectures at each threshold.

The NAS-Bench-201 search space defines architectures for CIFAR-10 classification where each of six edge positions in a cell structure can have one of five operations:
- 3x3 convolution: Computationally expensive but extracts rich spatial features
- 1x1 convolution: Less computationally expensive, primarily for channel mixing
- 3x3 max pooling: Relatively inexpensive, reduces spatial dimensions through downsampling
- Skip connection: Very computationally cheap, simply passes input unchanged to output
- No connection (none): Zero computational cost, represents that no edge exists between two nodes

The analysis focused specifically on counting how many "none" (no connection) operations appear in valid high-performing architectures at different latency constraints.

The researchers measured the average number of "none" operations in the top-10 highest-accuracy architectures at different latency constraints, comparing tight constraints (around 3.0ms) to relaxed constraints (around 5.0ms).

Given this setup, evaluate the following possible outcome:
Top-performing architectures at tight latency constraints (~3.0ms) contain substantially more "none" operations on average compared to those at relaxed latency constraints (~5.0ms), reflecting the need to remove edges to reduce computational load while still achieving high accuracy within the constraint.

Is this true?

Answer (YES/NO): YES